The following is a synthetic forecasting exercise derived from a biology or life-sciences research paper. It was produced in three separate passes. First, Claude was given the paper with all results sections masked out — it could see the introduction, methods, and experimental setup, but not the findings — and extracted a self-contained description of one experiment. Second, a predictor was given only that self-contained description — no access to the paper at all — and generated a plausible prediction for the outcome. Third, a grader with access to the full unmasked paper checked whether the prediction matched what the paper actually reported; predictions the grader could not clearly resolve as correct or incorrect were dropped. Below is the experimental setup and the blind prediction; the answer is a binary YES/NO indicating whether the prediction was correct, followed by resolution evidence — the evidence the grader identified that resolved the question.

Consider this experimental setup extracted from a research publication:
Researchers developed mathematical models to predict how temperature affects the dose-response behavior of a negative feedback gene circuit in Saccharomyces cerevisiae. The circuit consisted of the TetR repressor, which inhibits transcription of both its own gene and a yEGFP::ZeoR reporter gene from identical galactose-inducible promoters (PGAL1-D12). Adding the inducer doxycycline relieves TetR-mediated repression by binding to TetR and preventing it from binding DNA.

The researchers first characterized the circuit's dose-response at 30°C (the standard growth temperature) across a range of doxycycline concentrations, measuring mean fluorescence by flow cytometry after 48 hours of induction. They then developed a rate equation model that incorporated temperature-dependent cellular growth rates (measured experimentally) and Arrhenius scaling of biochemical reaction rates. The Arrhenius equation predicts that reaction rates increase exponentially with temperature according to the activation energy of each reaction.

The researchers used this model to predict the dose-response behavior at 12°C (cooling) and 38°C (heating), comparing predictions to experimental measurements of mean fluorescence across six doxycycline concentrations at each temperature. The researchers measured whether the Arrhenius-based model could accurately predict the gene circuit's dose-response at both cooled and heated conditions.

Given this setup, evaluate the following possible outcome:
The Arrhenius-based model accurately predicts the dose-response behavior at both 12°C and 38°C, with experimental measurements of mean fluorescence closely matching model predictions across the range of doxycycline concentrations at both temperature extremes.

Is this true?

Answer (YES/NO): NO